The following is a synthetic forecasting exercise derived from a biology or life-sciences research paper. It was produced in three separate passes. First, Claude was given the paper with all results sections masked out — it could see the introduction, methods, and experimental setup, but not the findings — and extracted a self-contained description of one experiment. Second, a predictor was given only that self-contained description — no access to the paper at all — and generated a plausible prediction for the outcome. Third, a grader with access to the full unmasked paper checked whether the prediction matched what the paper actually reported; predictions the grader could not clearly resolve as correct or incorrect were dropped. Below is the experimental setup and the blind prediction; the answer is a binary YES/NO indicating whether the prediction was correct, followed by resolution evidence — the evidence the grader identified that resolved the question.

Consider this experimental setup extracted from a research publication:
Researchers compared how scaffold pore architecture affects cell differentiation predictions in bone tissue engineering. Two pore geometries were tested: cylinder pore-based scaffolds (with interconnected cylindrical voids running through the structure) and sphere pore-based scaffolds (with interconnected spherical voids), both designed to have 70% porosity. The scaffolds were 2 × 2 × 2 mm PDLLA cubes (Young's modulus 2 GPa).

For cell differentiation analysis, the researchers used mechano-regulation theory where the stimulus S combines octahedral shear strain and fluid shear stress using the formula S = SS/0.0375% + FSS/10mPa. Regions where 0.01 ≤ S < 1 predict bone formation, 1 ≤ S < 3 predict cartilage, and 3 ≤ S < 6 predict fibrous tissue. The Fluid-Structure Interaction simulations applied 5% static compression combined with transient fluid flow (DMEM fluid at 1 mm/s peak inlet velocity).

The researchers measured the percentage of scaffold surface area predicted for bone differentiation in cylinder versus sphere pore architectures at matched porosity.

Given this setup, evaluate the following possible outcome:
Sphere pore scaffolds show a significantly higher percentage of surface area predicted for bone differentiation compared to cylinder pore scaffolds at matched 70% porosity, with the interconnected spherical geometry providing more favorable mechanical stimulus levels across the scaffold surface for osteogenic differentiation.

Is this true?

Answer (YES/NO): NO